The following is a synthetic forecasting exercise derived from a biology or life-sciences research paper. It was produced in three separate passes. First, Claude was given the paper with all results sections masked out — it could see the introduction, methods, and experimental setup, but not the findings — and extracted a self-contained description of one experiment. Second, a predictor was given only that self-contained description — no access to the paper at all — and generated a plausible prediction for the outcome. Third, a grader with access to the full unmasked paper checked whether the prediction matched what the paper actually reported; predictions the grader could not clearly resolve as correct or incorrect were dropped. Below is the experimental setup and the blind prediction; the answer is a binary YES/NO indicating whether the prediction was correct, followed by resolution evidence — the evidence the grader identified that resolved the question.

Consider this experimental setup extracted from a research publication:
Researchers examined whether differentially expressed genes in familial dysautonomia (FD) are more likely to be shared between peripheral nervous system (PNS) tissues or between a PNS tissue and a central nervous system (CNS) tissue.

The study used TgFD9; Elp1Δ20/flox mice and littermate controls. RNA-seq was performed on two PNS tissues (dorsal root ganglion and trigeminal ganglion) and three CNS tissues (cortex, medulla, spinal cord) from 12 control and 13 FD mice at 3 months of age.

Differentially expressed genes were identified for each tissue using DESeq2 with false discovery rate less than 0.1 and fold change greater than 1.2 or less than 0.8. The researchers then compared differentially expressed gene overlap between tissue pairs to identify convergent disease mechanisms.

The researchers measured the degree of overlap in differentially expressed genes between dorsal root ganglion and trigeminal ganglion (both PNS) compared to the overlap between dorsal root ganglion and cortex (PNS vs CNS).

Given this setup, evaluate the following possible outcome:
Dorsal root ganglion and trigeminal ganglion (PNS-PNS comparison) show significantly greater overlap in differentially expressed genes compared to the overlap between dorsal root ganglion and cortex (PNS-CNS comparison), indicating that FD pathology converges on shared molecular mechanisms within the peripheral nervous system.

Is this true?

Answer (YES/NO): YES